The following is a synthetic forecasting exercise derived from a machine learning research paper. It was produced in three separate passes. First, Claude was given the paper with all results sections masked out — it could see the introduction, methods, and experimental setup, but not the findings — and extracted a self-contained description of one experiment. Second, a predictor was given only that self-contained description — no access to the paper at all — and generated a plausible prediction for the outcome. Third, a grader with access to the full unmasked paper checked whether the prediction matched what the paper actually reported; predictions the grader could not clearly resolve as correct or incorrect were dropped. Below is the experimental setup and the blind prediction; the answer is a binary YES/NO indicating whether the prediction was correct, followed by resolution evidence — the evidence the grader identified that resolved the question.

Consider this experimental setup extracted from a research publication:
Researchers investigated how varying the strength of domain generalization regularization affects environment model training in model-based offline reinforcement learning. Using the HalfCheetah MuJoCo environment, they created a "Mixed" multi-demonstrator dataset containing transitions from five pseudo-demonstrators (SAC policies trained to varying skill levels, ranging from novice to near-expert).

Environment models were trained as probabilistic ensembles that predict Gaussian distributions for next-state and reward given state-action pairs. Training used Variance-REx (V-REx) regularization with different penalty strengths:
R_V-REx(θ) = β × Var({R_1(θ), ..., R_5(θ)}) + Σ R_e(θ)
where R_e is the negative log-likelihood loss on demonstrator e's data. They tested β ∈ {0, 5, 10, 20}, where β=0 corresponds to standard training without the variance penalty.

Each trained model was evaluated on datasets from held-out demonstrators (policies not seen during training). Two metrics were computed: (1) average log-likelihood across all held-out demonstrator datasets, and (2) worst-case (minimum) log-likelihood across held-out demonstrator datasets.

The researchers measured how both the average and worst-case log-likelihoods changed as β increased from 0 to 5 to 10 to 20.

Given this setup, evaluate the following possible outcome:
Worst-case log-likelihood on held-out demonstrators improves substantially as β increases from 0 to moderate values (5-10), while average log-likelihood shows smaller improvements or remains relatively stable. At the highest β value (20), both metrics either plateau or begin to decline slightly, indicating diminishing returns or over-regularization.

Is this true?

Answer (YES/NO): NO